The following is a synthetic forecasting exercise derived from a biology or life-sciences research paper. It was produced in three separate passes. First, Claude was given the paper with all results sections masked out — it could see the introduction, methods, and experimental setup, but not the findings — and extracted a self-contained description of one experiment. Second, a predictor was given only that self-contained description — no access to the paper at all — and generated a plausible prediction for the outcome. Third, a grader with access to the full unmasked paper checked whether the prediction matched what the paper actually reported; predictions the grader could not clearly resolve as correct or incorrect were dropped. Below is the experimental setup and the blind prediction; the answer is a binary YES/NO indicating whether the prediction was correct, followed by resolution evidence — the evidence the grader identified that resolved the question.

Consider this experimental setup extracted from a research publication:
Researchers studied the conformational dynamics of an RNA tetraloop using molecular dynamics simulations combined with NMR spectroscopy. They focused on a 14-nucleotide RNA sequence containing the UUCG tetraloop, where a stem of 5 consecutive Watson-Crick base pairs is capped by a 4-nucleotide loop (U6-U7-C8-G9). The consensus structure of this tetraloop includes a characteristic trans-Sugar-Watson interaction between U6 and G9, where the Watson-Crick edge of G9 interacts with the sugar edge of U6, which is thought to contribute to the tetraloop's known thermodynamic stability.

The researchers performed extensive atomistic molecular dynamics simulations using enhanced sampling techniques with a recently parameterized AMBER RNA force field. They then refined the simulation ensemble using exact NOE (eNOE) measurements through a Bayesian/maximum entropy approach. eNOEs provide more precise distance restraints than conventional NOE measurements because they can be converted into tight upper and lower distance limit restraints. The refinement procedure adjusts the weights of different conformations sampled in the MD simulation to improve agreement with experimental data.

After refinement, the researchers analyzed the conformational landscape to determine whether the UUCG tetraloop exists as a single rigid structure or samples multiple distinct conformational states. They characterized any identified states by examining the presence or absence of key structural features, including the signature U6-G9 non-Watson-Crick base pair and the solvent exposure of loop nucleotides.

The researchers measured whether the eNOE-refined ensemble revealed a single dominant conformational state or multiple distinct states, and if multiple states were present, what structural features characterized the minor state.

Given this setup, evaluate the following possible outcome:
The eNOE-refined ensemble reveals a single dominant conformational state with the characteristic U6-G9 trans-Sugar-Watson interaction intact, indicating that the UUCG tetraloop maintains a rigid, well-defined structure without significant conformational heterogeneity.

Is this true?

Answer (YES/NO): NO